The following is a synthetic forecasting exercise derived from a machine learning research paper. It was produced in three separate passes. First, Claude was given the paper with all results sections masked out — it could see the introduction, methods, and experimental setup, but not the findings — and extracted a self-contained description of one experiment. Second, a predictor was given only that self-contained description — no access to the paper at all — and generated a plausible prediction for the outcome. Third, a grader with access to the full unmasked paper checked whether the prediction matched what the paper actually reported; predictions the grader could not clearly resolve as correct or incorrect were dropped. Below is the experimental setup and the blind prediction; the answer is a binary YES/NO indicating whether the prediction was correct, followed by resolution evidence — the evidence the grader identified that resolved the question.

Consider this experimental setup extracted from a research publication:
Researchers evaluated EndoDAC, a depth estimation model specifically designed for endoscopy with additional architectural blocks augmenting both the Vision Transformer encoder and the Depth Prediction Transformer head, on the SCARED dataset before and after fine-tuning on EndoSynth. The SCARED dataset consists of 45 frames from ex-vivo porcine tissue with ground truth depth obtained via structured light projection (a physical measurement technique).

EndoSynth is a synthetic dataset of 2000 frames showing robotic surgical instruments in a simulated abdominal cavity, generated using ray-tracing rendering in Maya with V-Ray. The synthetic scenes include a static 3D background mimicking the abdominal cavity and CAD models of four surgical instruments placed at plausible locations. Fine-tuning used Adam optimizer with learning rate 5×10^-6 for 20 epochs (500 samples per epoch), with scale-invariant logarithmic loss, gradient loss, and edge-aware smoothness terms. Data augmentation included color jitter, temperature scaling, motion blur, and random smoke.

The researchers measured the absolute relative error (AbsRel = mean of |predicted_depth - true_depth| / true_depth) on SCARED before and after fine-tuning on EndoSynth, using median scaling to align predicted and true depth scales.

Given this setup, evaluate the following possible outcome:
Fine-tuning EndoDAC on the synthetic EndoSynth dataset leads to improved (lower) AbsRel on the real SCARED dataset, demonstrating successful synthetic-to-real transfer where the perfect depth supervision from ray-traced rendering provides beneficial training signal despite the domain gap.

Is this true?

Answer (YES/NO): NO